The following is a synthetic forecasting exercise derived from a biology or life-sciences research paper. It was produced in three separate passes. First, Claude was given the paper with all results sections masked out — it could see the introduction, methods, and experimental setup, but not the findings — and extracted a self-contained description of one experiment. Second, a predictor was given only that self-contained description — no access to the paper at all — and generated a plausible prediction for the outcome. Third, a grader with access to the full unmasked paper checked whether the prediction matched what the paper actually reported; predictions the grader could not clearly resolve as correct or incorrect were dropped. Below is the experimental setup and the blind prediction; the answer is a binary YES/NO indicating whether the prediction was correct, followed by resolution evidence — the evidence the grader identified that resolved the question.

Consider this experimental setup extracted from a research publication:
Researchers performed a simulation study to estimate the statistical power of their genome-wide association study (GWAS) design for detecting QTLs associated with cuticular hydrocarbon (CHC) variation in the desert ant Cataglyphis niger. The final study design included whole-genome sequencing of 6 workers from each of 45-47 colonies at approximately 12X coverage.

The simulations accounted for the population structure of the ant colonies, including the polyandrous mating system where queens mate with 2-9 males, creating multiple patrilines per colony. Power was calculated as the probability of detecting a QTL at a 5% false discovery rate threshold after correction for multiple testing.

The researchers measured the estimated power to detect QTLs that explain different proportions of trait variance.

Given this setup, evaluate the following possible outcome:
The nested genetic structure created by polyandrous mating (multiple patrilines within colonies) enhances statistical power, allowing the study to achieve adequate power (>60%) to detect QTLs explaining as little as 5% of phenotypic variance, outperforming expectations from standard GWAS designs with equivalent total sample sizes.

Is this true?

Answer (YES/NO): NO